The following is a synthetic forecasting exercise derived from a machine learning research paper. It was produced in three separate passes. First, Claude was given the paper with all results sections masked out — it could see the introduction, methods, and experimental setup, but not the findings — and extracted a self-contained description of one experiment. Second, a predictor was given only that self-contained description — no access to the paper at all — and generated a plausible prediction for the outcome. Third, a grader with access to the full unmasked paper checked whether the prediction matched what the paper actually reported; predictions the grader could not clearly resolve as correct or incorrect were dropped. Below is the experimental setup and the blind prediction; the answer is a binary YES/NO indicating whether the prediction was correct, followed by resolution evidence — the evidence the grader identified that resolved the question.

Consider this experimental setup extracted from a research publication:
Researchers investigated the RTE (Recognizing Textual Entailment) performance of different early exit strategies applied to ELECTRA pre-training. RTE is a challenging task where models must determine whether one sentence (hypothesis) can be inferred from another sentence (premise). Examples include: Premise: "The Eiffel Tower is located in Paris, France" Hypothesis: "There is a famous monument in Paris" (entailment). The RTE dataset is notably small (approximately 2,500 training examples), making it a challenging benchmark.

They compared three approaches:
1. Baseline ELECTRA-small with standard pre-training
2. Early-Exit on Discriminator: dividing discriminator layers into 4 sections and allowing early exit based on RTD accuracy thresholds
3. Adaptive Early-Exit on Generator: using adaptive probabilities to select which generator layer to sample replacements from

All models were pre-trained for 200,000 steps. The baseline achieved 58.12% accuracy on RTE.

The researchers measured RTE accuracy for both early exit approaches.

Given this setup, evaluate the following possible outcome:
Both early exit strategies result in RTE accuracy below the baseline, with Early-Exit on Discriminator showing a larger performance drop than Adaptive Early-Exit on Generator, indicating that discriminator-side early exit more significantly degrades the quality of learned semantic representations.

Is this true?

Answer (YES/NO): NO